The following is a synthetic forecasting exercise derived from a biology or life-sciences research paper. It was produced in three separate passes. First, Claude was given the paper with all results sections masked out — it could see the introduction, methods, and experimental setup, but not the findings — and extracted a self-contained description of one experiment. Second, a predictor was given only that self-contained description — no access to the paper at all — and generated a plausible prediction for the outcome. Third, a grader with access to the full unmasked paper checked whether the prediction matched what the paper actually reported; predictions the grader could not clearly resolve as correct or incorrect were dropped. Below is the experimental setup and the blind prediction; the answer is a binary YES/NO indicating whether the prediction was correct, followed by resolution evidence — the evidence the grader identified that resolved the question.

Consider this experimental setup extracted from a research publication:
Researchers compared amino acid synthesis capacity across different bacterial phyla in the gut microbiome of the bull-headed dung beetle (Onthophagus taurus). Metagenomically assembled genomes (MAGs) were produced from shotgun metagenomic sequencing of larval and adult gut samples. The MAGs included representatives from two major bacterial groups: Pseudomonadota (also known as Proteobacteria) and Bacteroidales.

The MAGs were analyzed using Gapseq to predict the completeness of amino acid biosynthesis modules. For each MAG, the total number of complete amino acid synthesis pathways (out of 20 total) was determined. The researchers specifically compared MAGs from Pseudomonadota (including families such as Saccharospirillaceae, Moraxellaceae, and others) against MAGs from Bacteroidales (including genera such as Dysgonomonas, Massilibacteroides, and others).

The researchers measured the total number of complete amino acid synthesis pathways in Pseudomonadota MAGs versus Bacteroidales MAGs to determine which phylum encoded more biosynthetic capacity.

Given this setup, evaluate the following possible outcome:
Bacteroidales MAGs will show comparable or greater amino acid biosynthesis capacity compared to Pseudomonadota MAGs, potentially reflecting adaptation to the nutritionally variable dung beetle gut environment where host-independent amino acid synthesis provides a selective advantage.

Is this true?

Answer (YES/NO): NO